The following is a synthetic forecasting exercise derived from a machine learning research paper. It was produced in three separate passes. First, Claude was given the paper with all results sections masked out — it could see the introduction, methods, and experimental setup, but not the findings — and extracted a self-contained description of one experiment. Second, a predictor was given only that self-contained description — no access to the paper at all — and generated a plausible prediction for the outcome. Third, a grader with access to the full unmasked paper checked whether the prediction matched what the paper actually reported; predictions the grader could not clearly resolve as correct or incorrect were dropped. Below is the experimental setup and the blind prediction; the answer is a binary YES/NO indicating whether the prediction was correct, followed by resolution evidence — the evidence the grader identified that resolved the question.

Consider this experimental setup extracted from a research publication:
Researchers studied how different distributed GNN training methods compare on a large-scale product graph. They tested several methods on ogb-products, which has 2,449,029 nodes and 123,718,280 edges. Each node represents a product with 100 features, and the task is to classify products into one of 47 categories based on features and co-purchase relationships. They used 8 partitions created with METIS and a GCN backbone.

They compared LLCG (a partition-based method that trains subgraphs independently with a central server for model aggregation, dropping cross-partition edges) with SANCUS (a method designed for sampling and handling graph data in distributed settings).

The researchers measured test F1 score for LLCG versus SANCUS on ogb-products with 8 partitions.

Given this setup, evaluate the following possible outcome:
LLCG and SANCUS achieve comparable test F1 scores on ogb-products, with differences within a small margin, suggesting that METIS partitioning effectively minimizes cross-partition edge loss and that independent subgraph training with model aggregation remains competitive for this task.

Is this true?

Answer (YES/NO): NO